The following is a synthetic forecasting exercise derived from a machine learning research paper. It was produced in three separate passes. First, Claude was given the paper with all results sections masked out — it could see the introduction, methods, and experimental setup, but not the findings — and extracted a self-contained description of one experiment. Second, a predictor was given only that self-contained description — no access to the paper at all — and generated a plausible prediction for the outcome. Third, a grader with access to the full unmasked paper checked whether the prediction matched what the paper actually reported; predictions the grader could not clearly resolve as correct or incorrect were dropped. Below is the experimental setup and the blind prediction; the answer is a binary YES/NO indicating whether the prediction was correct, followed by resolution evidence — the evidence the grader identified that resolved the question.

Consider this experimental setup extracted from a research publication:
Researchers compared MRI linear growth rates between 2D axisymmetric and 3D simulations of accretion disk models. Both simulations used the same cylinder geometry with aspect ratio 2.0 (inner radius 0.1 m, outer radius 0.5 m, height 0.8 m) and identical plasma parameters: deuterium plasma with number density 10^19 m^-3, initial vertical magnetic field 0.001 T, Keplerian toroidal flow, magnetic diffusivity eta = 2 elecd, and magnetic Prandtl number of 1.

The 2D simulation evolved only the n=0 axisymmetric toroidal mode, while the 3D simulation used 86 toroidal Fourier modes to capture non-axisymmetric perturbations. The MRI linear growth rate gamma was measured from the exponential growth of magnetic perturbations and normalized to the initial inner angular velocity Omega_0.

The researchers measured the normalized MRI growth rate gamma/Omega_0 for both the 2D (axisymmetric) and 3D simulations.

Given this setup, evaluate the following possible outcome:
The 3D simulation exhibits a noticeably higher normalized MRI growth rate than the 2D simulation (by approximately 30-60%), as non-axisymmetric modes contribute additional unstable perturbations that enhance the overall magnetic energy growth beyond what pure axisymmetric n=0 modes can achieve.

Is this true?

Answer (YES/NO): NO